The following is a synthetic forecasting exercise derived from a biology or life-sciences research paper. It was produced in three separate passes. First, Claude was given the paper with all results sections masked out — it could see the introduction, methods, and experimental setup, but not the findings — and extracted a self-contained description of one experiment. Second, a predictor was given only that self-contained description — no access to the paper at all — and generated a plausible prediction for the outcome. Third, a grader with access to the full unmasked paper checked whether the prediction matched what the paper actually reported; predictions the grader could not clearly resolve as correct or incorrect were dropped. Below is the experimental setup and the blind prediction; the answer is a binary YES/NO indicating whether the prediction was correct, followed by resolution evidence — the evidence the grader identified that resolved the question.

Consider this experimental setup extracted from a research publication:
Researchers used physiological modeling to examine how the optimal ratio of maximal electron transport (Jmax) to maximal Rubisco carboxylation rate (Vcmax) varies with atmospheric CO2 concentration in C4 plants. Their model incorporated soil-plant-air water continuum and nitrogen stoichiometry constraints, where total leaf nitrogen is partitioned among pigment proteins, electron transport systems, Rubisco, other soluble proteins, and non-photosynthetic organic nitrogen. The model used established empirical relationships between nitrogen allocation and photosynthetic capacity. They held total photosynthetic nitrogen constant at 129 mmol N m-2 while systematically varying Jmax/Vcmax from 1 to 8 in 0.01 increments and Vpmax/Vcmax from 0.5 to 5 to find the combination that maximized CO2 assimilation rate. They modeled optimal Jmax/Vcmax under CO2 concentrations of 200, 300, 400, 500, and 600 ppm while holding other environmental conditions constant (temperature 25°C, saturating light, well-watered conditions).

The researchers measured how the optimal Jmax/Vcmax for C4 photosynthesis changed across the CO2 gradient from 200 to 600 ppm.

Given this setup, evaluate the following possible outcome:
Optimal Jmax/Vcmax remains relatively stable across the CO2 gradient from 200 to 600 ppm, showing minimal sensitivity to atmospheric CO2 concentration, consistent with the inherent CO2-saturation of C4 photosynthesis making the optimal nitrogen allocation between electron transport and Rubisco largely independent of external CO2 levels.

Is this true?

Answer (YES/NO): YES